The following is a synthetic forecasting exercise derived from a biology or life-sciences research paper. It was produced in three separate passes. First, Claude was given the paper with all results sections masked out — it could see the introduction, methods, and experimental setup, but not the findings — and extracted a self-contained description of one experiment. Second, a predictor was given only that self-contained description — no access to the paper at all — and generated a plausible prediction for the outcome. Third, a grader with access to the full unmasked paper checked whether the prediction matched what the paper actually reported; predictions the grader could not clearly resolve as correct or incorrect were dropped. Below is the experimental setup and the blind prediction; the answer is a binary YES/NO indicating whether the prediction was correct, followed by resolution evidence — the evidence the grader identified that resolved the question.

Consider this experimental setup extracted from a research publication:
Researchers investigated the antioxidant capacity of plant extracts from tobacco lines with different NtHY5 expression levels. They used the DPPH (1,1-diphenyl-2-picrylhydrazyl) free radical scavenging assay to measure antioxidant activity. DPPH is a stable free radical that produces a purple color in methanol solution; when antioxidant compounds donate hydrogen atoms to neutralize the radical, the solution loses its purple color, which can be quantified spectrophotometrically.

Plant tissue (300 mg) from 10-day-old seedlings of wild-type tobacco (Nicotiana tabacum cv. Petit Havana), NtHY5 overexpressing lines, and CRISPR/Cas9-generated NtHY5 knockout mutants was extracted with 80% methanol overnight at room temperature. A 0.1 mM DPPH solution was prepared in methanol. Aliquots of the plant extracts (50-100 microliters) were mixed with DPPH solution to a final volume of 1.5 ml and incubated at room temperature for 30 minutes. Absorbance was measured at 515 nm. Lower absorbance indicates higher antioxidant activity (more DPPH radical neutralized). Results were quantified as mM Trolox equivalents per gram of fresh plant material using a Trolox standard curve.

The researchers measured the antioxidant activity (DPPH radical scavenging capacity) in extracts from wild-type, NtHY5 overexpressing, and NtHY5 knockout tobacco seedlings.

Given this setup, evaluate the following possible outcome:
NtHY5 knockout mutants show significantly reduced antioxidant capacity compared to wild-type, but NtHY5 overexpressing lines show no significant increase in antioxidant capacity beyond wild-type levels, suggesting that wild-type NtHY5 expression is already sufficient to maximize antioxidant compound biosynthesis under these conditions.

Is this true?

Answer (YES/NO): NO